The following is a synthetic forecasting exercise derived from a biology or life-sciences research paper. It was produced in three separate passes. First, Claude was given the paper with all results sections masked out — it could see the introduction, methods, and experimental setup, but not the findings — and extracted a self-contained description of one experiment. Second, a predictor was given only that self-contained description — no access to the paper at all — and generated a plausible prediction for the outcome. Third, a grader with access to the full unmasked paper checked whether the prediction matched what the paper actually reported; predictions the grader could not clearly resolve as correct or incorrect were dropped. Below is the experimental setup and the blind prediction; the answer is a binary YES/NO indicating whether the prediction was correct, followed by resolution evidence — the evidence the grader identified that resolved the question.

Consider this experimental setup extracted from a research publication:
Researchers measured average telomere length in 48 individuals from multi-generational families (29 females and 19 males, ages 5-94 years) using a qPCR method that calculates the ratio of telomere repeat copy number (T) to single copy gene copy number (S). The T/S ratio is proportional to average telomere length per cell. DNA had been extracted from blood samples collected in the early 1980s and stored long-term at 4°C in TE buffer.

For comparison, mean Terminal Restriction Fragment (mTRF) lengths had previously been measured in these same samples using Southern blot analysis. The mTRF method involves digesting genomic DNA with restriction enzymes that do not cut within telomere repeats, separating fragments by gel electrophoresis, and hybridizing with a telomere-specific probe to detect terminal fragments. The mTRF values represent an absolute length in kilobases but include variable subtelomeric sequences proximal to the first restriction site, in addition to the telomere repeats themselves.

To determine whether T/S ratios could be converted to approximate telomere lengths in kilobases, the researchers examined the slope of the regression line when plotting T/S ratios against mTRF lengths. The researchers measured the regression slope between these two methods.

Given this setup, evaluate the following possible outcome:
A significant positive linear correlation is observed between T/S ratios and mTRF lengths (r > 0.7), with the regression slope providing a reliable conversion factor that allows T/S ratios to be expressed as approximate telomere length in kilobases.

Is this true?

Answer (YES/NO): YES